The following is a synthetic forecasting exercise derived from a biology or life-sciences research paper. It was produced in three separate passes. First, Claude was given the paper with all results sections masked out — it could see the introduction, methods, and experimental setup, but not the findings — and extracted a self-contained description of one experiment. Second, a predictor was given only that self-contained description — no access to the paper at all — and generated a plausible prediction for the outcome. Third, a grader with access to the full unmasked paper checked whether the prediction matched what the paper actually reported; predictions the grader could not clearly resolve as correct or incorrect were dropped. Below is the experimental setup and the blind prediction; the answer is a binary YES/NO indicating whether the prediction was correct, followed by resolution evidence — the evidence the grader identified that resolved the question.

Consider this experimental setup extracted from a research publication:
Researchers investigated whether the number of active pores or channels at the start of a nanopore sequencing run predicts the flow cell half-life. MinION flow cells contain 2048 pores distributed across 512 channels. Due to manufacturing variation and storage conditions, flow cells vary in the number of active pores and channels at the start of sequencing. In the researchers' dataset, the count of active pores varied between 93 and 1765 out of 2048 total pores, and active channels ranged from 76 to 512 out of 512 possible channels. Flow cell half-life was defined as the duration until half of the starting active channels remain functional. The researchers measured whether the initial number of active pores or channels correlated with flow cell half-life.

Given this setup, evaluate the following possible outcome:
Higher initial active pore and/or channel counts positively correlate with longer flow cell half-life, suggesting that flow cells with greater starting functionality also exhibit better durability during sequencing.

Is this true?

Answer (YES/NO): NO